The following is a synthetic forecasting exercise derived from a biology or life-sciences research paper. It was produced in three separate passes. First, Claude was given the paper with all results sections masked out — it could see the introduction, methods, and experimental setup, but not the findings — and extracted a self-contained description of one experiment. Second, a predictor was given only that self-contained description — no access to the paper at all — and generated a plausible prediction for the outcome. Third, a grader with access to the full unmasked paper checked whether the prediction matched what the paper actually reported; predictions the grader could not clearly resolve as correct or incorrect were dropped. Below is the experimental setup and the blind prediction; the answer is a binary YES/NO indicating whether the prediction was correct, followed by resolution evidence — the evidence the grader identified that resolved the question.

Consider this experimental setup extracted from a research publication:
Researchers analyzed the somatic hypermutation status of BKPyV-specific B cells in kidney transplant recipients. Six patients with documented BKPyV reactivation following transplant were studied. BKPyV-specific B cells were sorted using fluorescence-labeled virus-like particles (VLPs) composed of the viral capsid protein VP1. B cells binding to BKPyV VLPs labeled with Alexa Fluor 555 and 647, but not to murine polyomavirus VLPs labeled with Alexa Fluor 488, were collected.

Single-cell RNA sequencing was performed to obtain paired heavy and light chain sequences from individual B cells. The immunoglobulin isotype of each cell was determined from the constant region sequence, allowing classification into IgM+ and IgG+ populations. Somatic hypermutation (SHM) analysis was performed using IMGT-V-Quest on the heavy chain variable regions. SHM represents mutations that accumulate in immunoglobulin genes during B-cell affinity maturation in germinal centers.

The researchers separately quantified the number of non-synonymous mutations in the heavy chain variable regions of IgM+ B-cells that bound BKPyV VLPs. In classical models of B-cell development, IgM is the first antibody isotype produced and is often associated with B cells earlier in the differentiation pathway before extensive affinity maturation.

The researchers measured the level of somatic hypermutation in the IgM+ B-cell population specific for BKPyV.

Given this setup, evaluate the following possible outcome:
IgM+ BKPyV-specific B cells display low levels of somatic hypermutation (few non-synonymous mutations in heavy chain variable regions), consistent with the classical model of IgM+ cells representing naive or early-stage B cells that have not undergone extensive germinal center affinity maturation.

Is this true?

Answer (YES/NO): NO